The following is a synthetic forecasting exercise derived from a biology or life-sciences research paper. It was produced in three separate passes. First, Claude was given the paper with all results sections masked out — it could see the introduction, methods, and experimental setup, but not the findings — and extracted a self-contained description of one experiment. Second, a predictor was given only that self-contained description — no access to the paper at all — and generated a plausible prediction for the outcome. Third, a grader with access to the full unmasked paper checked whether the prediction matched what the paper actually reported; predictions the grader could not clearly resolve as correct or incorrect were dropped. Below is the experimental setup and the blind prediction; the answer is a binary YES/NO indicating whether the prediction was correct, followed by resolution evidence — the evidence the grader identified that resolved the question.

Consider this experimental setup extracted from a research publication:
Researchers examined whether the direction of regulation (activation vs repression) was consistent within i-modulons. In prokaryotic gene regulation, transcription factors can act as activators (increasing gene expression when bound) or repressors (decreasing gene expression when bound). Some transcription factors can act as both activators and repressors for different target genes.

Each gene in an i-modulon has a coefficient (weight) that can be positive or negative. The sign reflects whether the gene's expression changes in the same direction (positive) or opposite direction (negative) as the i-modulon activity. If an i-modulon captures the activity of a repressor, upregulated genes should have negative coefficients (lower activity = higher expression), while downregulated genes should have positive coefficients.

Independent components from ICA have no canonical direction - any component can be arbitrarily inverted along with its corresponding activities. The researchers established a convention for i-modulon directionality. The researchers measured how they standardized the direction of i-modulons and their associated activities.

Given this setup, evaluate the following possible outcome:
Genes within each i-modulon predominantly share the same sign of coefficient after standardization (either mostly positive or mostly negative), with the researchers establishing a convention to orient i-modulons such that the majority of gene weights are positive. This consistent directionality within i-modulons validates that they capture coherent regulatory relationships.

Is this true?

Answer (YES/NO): YES